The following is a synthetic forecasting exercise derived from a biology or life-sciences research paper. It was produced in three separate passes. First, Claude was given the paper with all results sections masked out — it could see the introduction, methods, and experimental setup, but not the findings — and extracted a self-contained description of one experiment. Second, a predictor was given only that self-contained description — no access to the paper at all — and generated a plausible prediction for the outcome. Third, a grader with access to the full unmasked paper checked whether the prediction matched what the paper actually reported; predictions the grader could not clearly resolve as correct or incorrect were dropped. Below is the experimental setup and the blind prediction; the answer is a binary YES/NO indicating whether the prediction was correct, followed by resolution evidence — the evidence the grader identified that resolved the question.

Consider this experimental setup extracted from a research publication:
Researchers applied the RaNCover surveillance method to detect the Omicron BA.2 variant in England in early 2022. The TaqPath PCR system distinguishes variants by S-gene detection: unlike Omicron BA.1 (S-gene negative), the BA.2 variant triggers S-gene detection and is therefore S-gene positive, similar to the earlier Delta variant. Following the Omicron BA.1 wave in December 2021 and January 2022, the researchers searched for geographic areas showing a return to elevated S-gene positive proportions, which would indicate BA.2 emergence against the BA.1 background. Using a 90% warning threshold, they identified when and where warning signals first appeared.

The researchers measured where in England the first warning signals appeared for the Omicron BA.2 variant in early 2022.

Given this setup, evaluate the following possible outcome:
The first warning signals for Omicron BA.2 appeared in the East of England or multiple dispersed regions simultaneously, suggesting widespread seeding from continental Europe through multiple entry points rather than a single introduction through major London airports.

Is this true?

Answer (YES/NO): NO